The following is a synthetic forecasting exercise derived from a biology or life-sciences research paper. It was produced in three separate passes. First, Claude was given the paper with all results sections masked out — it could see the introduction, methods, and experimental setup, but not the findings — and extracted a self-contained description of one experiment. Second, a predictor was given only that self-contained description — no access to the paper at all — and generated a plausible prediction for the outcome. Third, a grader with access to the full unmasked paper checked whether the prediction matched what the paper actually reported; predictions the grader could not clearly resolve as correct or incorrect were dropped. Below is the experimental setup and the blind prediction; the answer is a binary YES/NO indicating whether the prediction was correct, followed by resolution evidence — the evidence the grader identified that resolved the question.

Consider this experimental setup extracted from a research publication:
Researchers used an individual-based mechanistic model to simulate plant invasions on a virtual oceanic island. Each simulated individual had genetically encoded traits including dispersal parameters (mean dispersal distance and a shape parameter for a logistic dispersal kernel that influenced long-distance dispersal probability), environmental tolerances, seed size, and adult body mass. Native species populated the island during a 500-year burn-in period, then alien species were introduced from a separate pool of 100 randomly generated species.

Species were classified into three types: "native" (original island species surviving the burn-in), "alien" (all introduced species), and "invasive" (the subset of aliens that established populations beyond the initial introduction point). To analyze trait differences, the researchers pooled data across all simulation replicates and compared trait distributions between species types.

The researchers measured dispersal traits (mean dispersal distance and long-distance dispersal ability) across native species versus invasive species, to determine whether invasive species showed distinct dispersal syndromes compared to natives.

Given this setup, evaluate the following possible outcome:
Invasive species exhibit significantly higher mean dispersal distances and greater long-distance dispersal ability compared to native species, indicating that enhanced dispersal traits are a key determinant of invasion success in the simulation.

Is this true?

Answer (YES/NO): NO